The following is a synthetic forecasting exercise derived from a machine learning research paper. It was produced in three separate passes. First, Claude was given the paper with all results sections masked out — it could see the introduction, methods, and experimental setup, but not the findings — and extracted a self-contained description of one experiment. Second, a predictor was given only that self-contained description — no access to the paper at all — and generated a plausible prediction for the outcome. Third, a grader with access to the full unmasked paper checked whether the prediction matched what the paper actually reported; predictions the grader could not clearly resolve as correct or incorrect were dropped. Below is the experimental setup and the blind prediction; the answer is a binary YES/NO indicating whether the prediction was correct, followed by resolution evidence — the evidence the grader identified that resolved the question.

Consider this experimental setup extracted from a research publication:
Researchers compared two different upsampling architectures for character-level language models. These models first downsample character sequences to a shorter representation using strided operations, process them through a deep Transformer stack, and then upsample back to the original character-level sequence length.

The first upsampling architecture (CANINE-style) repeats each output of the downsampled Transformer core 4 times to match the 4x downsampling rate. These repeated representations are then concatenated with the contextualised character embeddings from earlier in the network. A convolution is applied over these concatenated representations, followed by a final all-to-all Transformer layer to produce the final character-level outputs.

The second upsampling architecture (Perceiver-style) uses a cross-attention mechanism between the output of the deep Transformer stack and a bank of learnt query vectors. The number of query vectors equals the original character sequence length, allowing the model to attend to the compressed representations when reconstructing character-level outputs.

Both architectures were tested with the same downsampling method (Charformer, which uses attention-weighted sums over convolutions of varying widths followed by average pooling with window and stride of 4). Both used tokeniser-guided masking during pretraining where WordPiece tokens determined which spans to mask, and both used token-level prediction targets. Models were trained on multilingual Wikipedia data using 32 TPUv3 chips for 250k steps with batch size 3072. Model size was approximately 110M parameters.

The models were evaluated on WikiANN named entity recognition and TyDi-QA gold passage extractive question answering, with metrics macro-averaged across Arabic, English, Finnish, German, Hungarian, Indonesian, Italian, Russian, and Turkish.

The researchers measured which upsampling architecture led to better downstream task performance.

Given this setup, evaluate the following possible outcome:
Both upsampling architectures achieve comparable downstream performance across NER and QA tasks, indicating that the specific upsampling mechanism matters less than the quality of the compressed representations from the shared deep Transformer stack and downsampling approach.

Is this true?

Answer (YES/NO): NO